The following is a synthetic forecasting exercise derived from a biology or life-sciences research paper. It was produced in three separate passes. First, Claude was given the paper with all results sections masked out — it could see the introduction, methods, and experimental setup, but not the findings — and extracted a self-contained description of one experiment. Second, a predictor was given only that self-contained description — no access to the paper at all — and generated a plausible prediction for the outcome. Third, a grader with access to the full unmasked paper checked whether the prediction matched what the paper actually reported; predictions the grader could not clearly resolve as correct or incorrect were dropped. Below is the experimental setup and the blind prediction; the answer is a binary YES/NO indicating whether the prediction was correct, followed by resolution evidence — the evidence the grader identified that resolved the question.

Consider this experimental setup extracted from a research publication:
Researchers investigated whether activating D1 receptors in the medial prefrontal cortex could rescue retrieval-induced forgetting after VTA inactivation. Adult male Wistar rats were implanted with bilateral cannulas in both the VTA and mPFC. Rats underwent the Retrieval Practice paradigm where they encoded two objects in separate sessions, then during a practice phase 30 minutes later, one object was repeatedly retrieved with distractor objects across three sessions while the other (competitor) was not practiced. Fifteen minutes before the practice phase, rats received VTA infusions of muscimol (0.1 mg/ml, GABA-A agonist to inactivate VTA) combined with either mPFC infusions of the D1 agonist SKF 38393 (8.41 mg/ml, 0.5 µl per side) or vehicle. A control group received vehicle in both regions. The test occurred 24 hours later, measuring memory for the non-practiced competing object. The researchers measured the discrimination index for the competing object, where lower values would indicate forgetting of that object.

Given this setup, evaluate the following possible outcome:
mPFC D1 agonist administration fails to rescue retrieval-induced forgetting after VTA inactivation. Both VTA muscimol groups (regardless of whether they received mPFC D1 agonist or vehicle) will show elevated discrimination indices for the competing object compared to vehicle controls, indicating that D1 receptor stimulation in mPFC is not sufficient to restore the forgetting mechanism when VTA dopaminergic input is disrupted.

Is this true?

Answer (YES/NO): NO